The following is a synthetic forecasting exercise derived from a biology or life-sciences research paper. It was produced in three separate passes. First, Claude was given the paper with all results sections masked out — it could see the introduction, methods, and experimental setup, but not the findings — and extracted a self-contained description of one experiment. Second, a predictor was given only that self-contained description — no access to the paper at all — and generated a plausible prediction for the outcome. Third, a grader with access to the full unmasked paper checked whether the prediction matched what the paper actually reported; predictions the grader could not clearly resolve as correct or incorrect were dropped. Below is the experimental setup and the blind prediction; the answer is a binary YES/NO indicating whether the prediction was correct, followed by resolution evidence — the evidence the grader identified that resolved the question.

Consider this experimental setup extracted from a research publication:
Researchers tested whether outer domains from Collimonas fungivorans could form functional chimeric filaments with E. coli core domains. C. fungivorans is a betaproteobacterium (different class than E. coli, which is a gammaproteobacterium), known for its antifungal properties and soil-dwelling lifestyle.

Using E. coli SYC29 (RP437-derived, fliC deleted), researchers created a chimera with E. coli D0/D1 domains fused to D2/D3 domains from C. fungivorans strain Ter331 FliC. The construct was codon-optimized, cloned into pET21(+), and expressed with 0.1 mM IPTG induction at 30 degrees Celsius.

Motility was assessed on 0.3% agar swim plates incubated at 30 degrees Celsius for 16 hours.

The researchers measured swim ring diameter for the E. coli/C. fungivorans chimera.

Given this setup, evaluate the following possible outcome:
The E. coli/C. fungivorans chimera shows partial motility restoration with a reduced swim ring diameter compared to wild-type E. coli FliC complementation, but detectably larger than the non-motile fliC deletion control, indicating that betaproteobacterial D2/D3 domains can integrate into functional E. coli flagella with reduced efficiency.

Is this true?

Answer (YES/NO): NO